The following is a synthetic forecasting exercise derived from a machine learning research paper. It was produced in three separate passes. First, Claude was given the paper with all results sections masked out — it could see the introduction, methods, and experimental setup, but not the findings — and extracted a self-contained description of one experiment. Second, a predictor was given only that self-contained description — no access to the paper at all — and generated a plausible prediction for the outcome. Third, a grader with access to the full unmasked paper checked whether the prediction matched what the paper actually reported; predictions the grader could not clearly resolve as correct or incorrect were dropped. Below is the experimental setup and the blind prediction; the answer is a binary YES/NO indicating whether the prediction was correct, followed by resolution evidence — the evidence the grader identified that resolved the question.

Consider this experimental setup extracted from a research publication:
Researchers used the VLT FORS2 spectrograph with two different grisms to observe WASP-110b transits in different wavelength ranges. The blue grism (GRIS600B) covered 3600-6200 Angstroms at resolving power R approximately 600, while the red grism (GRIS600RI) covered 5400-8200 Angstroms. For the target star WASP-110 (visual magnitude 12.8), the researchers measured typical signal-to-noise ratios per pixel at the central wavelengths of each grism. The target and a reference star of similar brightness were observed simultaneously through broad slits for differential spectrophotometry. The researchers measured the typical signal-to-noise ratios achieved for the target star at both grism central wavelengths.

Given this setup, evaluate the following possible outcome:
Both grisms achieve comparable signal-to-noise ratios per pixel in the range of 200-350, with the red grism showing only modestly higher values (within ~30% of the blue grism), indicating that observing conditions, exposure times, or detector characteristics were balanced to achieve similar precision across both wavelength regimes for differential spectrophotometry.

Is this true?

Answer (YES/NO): NO